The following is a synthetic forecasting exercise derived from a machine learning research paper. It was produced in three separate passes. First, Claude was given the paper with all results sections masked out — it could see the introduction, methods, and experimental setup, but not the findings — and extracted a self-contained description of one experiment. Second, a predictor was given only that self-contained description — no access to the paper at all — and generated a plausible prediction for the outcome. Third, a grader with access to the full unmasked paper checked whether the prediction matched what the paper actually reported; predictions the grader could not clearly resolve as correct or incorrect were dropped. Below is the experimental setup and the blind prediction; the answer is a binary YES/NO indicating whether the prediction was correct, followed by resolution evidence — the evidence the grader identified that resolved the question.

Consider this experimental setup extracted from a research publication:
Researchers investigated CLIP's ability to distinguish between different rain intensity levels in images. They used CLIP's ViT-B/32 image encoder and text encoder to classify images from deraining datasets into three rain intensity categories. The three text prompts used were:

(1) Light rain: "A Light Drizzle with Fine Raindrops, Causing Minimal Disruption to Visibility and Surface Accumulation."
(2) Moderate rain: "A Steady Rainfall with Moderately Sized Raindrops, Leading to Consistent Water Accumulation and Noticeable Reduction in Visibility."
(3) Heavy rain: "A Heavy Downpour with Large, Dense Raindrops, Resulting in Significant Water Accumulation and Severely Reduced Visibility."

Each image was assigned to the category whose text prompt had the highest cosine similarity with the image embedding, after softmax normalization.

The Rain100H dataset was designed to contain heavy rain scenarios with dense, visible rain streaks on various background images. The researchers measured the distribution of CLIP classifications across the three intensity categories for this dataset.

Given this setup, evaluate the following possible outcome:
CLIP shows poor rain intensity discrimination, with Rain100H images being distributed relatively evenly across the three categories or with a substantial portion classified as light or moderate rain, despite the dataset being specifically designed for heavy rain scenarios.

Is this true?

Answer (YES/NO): NO